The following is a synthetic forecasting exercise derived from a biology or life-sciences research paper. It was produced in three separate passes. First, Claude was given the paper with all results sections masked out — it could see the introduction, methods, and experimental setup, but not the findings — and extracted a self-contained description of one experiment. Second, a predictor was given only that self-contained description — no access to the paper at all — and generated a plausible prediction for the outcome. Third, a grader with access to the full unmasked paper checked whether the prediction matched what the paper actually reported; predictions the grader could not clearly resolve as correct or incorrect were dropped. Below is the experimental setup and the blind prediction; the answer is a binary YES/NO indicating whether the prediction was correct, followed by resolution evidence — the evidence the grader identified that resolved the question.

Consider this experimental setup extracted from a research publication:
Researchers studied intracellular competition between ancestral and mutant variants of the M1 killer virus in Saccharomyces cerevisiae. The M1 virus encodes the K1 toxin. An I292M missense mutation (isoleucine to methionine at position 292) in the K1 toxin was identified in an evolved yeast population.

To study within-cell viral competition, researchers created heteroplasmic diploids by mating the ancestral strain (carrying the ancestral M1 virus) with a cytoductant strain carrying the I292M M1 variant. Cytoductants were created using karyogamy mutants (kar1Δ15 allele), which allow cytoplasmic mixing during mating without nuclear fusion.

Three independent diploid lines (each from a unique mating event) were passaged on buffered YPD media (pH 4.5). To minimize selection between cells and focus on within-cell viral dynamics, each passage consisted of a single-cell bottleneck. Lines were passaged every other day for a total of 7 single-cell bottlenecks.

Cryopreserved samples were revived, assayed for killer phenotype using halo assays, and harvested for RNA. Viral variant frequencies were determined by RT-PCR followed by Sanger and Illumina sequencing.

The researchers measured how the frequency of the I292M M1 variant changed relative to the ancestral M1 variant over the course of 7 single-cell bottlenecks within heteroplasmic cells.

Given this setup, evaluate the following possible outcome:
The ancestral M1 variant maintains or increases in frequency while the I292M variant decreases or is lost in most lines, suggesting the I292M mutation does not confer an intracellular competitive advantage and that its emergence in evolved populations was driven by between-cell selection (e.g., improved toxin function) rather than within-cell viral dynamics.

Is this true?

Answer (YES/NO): NO